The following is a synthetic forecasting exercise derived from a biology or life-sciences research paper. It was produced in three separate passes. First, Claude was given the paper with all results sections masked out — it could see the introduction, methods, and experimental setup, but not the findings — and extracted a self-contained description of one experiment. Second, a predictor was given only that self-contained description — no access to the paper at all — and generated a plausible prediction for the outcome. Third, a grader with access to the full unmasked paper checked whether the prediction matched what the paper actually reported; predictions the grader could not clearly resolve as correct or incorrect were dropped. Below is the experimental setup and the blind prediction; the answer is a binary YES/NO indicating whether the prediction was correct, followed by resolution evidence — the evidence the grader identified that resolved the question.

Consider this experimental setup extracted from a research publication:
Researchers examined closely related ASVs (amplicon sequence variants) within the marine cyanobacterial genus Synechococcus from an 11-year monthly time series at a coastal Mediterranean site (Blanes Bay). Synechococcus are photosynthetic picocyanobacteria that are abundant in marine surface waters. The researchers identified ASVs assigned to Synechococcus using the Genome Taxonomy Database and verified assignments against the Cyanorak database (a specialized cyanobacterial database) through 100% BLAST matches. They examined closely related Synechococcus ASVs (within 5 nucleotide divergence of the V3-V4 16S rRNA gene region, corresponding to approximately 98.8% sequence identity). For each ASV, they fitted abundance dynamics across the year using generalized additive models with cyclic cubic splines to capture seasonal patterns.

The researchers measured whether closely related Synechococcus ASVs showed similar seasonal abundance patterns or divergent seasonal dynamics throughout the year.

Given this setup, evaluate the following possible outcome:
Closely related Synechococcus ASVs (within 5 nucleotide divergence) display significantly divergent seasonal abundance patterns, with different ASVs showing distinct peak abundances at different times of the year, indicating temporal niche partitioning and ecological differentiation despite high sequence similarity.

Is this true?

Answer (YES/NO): YES